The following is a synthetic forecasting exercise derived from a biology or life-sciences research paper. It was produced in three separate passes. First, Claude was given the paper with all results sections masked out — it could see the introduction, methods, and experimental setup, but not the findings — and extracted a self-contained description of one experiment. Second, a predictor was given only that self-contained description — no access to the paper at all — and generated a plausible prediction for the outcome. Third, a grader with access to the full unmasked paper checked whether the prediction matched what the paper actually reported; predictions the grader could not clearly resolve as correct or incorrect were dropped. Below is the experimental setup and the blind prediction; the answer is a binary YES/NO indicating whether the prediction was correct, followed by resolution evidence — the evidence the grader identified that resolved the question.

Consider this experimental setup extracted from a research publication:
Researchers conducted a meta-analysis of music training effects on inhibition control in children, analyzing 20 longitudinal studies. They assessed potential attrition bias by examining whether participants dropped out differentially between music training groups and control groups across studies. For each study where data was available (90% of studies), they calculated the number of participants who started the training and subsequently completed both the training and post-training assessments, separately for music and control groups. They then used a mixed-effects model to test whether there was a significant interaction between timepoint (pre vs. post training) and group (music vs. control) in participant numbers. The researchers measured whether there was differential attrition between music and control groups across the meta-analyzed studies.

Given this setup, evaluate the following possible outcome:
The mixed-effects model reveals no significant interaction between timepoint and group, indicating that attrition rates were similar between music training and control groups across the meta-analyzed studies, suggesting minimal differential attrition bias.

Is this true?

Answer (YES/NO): YES